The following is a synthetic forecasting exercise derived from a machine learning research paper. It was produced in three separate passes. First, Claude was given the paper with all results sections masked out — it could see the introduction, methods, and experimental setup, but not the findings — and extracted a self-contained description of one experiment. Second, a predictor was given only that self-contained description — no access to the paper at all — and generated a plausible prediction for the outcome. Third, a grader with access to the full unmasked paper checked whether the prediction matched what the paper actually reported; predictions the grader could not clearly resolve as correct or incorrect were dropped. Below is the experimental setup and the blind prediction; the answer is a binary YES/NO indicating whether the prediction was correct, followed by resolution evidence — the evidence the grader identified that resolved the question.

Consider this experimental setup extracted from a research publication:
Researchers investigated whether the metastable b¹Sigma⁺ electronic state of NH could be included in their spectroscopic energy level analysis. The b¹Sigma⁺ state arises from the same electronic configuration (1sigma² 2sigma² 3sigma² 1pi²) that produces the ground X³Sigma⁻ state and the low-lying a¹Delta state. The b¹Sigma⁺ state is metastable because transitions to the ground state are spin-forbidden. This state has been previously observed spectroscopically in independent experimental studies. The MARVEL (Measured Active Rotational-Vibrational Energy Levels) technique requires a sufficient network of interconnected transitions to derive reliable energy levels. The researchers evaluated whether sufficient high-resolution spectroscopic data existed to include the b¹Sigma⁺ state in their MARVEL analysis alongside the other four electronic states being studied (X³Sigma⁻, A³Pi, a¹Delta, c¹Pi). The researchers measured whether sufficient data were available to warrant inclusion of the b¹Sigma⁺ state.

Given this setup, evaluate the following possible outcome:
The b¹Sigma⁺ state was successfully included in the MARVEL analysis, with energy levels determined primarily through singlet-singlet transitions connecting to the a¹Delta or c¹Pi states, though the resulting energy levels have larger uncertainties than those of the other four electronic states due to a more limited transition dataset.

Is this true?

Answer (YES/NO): NO